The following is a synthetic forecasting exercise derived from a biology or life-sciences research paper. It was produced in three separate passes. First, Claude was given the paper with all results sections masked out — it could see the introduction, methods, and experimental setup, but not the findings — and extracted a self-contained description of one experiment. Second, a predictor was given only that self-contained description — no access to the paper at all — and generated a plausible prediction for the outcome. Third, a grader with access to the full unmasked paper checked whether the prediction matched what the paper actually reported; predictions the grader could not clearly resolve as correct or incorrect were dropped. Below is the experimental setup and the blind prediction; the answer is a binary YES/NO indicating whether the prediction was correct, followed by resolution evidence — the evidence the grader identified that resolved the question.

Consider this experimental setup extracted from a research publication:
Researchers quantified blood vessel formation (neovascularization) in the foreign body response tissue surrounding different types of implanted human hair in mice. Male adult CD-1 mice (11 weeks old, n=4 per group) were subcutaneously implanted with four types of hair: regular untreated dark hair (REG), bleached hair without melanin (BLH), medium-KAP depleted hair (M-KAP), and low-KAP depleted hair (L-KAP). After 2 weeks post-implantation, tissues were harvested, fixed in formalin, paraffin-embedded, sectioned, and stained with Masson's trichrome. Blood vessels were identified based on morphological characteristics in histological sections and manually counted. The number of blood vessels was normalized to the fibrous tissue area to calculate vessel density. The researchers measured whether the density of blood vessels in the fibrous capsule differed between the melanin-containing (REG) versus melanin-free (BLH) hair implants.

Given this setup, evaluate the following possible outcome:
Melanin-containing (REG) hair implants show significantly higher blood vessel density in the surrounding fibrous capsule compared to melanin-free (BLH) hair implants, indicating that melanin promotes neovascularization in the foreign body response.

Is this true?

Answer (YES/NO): NO